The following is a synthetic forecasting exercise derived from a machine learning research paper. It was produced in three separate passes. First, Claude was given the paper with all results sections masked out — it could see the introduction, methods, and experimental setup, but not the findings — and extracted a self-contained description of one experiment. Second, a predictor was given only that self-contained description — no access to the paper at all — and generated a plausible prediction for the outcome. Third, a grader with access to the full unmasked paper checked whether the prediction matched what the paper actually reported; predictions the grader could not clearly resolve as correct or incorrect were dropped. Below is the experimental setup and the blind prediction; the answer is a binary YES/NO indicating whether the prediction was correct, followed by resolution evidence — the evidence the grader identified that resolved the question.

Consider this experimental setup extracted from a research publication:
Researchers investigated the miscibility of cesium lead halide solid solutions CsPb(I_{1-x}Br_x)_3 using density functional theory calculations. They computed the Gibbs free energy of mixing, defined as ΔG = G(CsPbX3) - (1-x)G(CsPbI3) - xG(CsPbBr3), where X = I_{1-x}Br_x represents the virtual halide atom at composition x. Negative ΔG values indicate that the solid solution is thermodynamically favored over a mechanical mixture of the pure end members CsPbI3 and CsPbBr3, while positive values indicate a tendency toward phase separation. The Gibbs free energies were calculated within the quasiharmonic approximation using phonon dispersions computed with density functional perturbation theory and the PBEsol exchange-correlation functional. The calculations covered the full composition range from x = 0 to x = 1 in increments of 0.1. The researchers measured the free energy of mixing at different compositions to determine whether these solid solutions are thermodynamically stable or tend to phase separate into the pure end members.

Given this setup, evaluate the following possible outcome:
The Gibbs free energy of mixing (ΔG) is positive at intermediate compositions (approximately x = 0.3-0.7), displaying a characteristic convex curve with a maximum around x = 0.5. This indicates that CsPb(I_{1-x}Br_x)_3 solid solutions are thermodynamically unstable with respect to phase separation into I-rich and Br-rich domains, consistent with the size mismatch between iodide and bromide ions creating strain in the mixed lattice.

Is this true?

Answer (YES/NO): NO